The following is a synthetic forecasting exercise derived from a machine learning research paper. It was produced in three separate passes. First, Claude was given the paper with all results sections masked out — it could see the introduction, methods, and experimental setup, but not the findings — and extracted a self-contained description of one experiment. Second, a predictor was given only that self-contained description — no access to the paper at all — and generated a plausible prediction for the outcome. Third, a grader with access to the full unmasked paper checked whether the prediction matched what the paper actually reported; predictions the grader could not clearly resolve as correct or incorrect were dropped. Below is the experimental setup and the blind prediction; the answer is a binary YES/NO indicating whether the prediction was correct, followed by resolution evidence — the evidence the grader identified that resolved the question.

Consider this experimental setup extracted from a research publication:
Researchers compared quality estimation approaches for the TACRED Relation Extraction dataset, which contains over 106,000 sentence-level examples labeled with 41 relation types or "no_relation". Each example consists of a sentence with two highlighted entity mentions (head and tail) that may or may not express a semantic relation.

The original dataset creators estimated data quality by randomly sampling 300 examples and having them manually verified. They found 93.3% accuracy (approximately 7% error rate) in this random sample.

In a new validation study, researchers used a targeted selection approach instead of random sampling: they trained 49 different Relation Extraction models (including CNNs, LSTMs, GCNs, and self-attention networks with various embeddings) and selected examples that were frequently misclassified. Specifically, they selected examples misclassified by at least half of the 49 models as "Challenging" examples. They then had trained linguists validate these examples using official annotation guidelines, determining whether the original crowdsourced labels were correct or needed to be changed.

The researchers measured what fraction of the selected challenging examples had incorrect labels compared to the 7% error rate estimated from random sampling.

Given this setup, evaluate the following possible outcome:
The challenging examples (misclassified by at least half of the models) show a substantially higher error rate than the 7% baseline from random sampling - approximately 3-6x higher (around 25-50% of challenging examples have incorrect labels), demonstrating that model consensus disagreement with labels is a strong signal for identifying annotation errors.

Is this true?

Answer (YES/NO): YES